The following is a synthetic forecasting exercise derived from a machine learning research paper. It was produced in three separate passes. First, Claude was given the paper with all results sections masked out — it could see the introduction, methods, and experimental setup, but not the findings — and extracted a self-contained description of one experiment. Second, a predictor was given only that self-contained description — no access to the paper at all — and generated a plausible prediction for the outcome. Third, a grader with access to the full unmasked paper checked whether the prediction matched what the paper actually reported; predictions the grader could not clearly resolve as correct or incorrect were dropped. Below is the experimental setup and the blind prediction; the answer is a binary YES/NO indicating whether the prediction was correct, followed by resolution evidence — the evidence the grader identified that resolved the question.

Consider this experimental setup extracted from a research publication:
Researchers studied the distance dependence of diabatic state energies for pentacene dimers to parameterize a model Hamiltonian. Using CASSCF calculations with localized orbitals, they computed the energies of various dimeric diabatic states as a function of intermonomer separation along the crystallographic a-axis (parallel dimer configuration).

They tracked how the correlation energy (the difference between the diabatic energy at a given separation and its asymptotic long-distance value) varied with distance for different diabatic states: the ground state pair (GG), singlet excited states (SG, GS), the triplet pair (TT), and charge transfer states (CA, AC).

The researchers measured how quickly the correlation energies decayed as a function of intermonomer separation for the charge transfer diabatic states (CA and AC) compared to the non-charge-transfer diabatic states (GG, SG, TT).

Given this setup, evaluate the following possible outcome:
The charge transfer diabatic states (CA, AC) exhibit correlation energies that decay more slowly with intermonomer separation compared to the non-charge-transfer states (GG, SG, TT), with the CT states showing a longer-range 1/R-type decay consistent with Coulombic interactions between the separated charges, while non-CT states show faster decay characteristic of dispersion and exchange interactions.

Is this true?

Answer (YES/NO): YES